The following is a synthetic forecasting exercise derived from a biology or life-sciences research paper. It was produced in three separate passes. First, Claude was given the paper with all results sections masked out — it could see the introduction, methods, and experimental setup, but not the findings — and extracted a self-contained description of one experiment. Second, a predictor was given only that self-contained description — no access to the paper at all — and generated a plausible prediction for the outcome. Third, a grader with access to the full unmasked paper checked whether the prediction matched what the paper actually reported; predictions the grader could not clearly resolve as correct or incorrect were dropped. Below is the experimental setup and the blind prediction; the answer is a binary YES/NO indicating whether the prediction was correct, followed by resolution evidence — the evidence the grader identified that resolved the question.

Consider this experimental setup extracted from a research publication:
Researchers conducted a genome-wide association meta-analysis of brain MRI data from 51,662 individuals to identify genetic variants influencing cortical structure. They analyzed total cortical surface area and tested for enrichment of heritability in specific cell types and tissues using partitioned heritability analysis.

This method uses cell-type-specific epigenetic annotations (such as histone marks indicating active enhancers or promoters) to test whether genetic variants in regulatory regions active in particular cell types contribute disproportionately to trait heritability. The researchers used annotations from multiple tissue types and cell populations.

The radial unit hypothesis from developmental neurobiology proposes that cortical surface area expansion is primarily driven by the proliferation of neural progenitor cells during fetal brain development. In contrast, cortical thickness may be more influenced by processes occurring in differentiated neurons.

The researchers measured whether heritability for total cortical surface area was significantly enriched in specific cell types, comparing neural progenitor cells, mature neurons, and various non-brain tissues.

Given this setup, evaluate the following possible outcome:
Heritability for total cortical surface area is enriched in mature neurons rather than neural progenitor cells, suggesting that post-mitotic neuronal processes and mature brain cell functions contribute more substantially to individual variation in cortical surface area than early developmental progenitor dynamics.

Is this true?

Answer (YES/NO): NO